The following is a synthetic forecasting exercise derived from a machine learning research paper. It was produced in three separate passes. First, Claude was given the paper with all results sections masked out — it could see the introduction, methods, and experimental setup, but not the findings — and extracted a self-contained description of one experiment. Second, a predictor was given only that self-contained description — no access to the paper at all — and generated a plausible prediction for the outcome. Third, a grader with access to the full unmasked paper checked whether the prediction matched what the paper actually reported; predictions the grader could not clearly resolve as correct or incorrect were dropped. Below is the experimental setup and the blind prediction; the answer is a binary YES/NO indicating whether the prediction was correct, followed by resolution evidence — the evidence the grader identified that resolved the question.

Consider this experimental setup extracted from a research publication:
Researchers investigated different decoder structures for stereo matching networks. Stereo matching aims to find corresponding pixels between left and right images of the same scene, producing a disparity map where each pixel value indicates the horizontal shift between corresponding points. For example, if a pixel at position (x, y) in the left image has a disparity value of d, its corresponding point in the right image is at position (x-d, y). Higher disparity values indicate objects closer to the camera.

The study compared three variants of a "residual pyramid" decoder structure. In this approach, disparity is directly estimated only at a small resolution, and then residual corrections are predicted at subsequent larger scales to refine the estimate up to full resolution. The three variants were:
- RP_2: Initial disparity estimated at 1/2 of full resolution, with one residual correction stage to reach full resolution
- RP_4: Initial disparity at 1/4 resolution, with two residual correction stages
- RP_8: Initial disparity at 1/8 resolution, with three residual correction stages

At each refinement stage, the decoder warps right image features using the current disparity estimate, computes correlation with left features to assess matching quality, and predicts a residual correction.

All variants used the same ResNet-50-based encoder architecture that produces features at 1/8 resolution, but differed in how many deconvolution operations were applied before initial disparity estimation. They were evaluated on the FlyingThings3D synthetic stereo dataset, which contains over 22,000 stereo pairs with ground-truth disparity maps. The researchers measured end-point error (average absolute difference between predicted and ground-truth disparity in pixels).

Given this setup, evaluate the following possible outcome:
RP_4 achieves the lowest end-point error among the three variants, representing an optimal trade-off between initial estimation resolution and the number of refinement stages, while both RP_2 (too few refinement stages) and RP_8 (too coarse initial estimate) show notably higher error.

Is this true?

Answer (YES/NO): YES